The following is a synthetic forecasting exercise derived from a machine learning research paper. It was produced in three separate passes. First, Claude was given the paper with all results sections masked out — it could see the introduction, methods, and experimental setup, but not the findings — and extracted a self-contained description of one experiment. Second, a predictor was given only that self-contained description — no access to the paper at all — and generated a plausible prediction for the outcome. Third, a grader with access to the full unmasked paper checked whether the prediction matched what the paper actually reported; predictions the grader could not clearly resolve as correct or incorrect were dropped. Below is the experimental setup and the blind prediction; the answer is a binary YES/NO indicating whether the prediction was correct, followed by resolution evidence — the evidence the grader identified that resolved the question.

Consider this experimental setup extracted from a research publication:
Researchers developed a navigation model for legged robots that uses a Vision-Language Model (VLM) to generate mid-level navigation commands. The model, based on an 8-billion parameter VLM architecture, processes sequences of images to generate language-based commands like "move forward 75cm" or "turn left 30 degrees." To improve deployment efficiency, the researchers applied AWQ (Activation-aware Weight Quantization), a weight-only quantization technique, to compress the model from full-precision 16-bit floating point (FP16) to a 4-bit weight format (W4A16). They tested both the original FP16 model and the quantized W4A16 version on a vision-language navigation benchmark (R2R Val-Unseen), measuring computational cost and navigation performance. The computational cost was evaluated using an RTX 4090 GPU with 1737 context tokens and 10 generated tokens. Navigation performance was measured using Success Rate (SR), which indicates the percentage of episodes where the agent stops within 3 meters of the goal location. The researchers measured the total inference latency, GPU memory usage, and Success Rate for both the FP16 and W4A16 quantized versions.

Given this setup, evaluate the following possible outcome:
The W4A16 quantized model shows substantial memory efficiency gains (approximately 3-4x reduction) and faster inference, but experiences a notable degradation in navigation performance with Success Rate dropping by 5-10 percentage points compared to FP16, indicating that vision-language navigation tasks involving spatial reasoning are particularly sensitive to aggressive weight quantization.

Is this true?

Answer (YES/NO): NO